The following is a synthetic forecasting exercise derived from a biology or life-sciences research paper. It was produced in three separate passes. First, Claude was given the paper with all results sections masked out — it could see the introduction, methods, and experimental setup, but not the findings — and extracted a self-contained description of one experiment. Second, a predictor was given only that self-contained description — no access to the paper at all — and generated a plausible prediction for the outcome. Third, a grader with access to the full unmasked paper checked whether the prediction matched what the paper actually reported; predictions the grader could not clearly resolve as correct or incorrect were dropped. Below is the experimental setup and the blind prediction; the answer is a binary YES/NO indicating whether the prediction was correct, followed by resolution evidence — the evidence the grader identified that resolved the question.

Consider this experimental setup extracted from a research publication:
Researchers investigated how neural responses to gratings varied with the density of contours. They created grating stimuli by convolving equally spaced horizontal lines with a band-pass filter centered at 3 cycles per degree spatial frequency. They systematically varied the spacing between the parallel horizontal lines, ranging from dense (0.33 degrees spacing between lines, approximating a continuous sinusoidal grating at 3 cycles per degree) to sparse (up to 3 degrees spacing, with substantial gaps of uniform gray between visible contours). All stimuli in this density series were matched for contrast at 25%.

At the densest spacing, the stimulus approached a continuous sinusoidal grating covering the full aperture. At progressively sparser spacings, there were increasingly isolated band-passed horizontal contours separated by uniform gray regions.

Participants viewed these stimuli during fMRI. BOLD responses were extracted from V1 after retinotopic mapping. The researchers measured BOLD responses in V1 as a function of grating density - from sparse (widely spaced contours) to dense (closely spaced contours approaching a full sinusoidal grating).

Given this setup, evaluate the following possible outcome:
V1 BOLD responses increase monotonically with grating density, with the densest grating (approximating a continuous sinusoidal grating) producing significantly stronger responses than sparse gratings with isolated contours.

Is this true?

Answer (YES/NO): NO